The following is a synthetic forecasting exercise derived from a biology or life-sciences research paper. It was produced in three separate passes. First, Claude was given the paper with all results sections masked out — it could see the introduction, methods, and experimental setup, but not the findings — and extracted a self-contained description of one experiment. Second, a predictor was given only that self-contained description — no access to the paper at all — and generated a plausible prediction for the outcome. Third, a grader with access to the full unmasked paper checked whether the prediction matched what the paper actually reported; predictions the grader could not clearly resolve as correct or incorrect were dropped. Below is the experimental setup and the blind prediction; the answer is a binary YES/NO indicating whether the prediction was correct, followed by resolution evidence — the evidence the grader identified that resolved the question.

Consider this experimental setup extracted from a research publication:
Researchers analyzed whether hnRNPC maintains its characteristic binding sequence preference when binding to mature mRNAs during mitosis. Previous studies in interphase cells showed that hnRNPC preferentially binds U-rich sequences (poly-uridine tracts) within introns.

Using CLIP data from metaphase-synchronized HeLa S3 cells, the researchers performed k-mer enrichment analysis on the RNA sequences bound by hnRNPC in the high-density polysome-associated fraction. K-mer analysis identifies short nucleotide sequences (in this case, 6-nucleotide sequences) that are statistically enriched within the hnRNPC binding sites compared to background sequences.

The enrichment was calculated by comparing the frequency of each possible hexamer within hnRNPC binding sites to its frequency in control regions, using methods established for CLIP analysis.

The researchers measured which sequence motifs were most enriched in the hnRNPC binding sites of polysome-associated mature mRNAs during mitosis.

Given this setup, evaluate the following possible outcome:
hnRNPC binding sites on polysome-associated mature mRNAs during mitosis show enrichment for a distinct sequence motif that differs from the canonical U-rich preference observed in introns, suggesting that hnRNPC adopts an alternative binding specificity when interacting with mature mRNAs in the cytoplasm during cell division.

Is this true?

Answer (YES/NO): NO